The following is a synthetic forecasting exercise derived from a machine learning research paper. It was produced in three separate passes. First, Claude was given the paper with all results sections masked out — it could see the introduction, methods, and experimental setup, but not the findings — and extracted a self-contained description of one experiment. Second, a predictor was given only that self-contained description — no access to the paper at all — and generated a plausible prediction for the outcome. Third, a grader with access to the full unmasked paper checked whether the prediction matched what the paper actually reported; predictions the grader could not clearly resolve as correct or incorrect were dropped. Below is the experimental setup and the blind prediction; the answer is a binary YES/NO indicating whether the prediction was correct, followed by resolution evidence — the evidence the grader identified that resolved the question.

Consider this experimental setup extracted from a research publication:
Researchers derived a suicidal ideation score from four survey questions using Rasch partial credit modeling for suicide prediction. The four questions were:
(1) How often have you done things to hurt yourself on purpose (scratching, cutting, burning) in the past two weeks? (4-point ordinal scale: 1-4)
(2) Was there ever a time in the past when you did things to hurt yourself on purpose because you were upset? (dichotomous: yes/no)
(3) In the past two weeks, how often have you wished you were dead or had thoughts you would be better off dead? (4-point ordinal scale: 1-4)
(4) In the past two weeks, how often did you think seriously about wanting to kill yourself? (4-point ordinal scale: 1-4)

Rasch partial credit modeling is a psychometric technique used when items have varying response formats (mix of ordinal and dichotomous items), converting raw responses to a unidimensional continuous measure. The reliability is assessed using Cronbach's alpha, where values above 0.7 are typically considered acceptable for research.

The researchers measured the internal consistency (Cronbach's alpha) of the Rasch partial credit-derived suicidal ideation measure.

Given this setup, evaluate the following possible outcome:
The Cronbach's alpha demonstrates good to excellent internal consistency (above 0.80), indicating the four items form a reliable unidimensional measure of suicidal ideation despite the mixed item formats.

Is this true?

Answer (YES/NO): NO